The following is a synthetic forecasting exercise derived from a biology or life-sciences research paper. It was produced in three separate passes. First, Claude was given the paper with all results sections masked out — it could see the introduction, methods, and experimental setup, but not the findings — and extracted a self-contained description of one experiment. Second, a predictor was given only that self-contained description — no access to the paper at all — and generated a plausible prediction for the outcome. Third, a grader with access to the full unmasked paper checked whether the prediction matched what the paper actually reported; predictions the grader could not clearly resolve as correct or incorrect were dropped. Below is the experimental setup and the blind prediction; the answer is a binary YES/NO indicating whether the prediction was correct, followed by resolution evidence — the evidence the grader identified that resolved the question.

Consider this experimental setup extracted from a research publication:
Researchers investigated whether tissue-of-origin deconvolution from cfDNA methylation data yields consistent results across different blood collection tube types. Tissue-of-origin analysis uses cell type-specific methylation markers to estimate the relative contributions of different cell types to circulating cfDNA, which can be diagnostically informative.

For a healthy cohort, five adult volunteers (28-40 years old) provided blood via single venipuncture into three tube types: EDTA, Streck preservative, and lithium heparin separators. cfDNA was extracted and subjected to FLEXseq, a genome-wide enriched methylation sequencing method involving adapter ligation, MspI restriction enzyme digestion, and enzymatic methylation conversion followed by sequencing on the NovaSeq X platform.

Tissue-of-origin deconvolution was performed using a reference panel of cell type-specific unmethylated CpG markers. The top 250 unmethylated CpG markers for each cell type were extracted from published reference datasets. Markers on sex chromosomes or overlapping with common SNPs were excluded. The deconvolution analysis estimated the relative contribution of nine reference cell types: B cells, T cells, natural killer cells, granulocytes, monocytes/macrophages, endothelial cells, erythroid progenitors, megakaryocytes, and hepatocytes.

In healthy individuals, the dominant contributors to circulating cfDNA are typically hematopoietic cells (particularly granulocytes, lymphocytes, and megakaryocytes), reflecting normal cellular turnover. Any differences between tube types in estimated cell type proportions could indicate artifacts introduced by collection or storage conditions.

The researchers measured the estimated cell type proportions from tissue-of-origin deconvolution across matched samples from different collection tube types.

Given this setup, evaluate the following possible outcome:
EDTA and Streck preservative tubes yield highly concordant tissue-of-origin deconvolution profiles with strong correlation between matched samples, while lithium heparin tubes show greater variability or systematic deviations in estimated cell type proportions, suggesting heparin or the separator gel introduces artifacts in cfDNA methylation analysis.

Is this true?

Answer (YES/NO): NO